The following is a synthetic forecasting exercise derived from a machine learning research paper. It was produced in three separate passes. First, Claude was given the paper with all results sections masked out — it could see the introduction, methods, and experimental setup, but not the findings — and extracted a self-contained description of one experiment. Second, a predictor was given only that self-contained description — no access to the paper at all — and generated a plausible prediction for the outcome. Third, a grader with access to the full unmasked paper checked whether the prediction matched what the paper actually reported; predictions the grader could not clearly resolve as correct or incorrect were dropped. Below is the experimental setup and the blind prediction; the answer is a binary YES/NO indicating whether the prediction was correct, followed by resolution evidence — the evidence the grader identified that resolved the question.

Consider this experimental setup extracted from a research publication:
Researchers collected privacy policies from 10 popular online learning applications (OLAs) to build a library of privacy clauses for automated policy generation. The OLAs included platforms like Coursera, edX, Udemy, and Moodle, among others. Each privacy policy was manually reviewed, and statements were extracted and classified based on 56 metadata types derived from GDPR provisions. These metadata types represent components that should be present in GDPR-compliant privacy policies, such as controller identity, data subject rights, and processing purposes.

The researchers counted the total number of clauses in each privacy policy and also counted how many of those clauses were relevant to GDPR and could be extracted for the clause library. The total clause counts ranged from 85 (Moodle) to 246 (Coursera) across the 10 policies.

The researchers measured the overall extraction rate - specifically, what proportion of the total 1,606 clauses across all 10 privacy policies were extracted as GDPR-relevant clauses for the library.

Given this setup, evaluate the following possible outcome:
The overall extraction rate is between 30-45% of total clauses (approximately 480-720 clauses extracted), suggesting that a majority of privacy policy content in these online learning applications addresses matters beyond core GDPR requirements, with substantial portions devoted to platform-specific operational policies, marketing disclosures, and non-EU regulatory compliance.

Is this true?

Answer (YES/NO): NO